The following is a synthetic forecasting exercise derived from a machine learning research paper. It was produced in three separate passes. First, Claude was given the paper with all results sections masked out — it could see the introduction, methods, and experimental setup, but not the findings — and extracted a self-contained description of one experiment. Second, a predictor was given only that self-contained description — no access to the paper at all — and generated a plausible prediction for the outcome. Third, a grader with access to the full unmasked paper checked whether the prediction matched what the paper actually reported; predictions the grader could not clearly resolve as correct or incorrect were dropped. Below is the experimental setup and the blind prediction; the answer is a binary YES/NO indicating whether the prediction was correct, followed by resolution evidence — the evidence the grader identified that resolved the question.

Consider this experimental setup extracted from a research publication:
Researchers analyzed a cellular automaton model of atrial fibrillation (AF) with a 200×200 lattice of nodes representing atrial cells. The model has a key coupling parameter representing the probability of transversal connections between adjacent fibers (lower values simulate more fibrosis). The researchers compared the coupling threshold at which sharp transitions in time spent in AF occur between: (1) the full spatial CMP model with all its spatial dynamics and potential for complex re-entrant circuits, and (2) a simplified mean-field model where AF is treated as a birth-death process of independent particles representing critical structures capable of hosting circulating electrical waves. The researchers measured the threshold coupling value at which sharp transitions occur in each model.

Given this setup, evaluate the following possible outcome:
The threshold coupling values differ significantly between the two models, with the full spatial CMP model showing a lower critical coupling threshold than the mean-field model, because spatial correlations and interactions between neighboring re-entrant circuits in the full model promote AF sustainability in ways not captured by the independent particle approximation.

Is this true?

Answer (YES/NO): NO